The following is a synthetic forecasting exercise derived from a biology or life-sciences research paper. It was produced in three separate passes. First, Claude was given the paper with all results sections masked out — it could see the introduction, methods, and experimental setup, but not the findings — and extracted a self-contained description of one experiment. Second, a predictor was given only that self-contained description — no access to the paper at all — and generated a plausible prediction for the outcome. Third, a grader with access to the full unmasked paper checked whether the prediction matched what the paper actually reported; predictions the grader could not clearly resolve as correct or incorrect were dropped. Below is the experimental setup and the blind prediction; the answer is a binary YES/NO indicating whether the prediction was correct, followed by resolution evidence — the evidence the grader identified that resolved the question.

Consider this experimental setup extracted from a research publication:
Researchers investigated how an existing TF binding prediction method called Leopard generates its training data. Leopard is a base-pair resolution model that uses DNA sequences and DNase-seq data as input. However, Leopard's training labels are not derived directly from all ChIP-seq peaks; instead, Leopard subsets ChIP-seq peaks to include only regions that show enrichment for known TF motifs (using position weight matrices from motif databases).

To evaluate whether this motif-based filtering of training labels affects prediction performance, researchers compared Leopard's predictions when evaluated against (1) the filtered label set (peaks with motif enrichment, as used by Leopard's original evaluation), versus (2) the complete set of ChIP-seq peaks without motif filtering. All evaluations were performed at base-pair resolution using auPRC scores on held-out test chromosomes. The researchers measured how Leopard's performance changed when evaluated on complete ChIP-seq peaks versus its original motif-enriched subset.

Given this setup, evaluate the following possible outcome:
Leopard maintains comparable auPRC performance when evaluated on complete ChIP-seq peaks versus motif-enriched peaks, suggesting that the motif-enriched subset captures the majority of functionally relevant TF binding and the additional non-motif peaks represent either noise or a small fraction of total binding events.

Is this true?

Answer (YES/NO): NO